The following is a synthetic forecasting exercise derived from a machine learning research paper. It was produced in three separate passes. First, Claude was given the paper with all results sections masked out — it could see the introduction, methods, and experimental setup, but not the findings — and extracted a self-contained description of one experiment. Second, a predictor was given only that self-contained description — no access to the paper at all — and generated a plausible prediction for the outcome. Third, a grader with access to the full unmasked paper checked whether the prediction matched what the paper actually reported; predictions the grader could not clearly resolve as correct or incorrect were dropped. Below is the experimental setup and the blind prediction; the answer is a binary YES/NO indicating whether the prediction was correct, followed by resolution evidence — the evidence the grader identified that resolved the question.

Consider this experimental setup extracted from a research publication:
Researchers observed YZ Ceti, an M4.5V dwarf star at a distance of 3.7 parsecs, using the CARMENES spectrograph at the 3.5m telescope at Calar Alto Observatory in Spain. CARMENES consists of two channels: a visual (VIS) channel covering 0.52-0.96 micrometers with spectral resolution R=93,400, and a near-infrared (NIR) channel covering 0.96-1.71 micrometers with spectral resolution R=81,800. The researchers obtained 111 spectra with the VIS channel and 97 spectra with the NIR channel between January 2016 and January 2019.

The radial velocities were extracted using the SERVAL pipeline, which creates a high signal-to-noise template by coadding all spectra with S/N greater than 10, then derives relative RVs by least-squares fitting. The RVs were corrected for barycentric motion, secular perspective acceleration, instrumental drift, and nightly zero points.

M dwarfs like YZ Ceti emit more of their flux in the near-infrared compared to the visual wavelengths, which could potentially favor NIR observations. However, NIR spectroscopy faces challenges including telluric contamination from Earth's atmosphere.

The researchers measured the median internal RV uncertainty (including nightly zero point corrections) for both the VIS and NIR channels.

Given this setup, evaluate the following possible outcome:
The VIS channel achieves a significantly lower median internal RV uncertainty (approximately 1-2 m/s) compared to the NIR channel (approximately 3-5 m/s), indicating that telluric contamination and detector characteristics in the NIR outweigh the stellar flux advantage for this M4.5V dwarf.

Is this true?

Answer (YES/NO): NO